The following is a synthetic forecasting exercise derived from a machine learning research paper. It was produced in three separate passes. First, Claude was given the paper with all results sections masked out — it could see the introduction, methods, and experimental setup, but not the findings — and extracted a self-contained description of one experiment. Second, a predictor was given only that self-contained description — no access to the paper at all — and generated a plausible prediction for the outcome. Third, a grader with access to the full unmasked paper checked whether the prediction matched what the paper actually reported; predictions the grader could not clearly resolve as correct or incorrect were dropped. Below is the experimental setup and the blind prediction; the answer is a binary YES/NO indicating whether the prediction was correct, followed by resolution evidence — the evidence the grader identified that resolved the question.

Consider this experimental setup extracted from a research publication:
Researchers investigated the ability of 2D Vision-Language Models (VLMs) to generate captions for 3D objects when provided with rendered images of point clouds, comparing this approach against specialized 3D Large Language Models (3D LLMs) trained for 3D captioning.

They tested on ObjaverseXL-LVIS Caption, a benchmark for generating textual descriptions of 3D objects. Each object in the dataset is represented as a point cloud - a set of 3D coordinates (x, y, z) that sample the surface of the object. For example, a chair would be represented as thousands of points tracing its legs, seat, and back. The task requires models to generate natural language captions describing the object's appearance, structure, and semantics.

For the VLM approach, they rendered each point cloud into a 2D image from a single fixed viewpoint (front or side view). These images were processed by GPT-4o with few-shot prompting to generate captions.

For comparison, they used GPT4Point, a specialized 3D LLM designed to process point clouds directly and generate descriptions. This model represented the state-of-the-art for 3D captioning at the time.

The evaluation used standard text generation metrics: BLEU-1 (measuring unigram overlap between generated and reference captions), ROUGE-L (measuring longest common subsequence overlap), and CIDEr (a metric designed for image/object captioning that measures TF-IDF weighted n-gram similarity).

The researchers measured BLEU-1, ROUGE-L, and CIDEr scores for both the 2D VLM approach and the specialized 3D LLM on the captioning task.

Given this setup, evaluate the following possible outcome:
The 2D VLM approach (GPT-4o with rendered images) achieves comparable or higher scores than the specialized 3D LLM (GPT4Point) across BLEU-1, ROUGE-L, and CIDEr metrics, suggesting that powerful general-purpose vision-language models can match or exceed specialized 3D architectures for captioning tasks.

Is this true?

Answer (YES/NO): YES